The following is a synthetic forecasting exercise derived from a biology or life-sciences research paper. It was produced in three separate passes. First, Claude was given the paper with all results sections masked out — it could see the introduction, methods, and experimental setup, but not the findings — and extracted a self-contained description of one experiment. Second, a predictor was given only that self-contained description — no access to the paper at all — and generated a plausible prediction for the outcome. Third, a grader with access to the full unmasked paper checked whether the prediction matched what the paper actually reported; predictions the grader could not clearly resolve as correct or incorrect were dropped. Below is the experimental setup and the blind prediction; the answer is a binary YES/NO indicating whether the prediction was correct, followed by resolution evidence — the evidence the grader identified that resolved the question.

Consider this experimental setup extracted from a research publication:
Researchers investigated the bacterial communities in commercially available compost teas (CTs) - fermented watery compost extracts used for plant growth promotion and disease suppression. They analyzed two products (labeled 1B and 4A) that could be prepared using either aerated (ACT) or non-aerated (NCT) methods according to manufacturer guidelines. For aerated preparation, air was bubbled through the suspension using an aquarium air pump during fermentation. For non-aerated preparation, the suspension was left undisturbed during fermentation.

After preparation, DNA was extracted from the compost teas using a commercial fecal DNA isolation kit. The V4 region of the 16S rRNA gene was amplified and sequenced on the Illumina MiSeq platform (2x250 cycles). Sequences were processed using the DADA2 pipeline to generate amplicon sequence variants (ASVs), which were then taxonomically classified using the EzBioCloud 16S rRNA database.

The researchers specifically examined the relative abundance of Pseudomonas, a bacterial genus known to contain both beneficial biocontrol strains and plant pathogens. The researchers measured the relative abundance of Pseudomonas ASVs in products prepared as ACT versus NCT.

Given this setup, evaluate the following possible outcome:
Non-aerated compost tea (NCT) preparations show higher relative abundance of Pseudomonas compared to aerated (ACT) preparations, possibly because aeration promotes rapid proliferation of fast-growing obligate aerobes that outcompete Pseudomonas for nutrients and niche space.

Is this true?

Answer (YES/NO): YES